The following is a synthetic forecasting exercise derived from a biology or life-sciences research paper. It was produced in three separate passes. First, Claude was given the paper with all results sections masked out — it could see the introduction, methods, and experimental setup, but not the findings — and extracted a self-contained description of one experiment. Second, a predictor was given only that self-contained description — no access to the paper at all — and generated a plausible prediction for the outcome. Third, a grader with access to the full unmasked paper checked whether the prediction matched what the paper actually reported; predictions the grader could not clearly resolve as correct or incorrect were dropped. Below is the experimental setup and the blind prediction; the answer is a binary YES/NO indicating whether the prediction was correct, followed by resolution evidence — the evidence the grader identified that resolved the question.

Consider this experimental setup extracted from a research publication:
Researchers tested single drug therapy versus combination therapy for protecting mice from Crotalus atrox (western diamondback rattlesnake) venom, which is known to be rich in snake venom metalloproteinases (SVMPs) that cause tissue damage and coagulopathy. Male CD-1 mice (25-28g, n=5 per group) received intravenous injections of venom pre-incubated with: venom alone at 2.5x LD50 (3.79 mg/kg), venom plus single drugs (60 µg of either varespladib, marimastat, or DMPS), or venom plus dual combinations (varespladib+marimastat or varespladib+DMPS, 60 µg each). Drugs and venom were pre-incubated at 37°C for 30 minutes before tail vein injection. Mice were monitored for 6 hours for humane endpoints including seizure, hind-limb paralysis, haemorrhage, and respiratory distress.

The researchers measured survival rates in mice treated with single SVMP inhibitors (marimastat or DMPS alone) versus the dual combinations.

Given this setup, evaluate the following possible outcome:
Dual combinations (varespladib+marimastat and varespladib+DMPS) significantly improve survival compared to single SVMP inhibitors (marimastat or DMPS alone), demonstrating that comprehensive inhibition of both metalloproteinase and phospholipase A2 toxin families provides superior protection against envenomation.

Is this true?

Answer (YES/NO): YES